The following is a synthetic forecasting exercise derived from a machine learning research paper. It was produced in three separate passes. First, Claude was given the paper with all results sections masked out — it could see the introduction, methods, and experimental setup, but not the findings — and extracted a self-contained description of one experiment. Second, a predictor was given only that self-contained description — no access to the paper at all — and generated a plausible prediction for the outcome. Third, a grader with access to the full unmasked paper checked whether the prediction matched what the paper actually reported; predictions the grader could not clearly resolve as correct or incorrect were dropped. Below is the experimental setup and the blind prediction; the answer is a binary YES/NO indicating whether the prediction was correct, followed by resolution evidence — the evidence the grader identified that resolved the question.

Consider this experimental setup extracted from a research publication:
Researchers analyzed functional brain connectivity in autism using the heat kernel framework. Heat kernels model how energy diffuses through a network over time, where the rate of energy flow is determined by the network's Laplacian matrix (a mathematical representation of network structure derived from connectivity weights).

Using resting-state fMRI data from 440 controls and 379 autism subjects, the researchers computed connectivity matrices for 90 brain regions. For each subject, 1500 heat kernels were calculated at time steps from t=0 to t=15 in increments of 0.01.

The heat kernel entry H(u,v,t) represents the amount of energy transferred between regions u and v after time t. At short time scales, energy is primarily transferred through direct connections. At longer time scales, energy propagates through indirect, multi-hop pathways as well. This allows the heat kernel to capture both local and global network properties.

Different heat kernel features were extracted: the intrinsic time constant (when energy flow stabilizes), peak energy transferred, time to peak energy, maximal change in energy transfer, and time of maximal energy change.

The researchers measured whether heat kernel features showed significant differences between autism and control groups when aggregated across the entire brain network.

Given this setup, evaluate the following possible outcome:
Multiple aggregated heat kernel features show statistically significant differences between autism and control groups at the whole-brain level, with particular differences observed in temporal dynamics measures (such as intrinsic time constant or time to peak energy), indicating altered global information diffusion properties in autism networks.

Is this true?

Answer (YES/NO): NO